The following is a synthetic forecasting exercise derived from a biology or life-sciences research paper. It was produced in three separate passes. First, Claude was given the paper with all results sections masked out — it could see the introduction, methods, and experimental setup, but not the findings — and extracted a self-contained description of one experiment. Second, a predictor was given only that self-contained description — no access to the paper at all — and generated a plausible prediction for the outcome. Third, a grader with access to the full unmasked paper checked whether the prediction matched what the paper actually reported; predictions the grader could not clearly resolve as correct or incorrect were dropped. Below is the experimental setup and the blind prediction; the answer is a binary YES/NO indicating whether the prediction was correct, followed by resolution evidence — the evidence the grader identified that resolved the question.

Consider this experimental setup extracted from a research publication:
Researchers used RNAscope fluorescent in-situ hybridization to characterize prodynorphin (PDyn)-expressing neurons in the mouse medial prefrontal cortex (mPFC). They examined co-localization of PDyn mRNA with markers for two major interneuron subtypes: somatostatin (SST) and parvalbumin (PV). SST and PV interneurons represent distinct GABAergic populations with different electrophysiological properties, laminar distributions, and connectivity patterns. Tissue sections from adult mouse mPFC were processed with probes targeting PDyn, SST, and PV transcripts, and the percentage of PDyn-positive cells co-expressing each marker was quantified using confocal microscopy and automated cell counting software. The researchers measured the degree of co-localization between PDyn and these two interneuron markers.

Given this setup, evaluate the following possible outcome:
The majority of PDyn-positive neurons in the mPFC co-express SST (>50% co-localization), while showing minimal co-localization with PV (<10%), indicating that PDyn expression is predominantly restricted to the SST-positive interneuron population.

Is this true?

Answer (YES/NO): NO